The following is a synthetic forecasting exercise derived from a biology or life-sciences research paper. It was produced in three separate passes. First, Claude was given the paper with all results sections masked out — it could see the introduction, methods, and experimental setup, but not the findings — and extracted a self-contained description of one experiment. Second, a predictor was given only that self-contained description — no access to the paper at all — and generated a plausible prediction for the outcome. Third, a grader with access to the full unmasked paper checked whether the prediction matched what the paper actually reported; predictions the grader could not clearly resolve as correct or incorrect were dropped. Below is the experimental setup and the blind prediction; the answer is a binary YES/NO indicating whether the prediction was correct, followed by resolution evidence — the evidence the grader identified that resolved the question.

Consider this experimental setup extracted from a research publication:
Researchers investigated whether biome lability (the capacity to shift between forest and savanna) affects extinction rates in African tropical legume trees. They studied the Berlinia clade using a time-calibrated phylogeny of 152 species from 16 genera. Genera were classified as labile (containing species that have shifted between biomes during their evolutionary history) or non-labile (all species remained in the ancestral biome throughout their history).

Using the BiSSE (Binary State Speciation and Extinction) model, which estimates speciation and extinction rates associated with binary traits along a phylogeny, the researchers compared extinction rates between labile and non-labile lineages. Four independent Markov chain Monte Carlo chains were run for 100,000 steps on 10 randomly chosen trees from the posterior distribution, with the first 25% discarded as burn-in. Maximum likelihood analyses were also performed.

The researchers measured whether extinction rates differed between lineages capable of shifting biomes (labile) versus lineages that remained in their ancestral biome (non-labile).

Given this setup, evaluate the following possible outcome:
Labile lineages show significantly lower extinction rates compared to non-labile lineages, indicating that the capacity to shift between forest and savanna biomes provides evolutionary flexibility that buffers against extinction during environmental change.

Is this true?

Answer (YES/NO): NO